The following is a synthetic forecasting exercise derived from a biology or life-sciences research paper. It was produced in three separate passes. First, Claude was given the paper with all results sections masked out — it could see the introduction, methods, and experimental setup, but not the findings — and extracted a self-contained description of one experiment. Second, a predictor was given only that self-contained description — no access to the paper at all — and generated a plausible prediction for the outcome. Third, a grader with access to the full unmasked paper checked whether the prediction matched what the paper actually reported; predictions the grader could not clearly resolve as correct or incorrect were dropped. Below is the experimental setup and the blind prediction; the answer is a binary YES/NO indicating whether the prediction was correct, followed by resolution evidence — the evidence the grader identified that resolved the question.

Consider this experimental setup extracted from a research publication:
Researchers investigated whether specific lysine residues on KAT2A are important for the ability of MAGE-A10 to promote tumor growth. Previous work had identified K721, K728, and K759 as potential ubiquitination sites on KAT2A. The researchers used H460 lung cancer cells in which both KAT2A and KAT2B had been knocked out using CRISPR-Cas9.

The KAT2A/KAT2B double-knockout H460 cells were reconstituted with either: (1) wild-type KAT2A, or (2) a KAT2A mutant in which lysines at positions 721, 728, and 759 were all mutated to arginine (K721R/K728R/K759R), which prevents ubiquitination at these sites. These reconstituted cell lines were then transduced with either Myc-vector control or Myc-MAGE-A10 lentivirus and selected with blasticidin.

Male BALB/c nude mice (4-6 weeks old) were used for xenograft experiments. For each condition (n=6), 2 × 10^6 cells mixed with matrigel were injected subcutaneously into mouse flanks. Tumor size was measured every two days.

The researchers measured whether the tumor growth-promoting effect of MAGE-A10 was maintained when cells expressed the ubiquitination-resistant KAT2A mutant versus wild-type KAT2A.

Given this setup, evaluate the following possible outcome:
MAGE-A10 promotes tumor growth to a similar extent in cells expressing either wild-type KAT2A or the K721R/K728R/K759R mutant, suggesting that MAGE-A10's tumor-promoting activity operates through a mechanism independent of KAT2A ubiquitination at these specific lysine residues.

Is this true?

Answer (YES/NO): NO